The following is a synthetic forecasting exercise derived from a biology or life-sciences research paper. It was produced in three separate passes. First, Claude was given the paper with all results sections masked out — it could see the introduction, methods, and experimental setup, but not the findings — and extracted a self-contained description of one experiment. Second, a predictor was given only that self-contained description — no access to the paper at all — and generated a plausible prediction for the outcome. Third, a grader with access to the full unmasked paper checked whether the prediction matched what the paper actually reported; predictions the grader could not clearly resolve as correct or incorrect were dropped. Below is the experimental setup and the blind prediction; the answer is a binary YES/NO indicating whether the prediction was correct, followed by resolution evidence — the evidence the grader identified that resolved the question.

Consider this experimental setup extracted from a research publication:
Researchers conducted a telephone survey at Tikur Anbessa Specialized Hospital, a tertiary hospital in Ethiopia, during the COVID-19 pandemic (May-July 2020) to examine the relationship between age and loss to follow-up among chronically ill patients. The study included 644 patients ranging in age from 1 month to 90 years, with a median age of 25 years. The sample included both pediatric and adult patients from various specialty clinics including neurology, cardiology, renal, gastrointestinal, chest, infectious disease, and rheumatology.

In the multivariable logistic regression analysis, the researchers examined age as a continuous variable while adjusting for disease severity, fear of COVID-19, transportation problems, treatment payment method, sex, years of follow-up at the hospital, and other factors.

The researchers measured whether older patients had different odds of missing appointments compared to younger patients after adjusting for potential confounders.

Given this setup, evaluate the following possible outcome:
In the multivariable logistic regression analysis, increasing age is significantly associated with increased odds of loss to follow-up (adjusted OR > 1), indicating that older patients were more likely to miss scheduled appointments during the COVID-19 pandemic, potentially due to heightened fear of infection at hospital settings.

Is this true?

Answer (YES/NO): YES